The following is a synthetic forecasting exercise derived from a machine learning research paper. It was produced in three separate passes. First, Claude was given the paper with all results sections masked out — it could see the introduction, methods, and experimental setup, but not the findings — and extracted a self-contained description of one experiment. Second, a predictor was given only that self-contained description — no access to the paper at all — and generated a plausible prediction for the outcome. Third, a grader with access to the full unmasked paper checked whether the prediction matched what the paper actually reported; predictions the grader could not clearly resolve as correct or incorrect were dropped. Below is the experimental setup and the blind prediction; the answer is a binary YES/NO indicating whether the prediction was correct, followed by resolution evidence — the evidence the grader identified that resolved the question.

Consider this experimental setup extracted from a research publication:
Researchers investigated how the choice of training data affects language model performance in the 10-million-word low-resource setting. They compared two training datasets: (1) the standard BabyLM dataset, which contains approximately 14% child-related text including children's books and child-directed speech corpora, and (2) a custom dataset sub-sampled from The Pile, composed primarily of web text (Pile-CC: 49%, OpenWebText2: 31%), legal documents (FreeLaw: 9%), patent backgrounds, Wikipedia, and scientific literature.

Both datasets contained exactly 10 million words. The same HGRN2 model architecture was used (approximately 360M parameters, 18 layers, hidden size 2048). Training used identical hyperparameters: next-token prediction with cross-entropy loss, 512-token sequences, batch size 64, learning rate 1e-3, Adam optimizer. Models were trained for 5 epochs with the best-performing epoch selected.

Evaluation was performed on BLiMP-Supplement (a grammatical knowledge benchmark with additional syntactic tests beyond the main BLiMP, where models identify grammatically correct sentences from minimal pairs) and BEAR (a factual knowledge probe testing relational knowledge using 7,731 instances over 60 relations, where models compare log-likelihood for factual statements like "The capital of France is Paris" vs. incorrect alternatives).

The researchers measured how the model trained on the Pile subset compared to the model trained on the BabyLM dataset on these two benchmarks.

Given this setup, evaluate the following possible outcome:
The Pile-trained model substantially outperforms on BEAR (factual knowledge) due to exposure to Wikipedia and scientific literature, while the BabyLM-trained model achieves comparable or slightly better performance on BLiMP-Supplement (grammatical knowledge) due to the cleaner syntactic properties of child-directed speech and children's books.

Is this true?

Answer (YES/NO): NO